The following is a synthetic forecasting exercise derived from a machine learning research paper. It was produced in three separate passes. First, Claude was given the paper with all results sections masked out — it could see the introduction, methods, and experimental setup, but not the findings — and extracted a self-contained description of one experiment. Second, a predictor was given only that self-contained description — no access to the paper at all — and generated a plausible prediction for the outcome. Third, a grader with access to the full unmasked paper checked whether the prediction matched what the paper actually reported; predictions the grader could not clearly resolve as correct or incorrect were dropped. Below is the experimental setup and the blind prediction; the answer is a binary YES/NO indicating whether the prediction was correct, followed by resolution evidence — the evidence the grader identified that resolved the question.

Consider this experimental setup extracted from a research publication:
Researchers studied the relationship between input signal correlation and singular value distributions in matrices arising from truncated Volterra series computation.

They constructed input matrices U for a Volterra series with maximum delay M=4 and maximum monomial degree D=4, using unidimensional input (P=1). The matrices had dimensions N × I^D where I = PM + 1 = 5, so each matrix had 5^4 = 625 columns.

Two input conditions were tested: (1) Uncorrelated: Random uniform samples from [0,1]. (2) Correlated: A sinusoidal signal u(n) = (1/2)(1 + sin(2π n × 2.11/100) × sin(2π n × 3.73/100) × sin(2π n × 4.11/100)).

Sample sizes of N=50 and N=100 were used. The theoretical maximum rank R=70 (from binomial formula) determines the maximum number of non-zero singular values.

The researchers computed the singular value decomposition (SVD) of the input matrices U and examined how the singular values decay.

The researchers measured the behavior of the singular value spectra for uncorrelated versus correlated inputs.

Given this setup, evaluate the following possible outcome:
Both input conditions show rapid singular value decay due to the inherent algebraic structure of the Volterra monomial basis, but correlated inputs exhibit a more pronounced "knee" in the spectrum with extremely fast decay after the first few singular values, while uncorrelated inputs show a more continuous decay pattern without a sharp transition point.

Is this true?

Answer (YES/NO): NO